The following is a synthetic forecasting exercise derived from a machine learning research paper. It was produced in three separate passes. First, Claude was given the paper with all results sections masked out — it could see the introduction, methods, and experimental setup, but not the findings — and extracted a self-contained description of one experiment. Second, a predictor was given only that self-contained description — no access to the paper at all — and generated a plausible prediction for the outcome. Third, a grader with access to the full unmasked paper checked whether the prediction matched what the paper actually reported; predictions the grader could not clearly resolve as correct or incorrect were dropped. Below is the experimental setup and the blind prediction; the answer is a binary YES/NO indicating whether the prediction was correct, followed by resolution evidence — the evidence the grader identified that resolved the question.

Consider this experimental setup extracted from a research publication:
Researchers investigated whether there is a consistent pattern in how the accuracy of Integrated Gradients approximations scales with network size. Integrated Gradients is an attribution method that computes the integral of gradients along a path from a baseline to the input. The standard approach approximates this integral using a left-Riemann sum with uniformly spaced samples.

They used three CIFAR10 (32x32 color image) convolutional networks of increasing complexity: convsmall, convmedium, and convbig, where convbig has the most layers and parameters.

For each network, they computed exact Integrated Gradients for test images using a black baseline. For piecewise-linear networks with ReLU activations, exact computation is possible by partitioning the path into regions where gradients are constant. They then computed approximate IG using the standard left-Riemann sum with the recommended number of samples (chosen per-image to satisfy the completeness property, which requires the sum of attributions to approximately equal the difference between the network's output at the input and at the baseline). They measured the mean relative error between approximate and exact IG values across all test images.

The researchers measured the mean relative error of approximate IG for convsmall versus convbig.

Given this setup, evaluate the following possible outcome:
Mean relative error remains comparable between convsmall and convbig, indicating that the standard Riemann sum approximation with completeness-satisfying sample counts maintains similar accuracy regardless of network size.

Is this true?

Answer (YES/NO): NO